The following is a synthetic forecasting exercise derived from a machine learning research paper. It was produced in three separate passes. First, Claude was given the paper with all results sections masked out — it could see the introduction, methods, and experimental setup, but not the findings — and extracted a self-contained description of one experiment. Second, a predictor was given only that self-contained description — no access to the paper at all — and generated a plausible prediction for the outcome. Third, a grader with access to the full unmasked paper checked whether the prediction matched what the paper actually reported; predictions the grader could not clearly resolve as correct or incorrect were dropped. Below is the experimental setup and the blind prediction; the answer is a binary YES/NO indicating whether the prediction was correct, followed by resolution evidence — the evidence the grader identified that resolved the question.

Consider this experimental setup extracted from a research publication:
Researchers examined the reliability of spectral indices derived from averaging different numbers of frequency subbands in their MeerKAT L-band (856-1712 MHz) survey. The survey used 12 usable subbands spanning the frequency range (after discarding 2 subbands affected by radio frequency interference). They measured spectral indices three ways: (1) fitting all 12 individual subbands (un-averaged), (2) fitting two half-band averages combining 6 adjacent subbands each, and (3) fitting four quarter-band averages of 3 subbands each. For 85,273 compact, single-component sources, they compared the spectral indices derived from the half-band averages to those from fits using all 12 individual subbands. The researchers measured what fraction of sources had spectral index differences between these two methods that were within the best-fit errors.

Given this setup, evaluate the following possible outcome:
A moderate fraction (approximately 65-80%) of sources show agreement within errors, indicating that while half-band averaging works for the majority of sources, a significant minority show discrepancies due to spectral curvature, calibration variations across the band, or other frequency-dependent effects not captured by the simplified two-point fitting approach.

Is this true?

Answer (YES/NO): YES